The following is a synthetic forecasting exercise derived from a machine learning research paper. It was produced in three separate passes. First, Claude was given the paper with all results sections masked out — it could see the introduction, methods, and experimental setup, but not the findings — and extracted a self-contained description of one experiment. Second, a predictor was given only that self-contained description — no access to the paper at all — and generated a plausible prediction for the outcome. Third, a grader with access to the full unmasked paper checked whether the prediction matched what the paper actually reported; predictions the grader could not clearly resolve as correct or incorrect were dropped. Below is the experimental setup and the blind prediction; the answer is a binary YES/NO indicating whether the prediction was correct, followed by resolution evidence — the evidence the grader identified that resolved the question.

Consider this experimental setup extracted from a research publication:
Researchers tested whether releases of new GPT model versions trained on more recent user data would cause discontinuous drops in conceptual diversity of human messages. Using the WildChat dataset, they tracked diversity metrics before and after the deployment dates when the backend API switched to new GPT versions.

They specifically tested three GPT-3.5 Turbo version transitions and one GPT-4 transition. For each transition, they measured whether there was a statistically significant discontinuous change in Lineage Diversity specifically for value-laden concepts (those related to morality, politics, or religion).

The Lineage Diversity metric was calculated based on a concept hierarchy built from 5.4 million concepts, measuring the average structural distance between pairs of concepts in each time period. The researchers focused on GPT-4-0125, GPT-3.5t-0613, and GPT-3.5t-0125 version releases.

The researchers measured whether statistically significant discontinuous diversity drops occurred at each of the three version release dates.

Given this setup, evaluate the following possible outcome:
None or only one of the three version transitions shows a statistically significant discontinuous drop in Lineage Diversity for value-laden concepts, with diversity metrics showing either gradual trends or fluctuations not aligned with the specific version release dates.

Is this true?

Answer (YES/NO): NO